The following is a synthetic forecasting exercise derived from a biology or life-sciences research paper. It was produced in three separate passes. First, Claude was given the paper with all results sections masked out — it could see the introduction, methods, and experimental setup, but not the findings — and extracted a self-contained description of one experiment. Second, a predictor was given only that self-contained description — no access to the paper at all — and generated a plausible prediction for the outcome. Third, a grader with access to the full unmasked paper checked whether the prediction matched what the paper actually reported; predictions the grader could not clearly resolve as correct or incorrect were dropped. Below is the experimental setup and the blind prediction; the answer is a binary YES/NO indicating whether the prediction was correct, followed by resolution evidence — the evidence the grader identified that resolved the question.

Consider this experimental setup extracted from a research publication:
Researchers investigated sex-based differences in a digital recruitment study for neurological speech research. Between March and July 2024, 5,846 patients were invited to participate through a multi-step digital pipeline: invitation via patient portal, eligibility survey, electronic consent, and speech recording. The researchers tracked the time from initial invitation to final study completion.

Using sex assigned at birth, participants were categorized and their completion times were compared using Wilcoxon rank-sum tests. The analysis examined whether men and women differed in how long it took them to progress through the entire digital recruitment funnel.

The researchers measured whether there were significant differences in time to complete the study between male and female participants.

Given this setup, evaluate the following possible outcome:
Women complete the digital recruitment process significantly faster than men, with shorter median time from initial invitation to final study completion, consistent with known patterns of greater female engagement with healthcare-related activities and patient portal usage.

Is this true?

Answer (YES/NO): NO